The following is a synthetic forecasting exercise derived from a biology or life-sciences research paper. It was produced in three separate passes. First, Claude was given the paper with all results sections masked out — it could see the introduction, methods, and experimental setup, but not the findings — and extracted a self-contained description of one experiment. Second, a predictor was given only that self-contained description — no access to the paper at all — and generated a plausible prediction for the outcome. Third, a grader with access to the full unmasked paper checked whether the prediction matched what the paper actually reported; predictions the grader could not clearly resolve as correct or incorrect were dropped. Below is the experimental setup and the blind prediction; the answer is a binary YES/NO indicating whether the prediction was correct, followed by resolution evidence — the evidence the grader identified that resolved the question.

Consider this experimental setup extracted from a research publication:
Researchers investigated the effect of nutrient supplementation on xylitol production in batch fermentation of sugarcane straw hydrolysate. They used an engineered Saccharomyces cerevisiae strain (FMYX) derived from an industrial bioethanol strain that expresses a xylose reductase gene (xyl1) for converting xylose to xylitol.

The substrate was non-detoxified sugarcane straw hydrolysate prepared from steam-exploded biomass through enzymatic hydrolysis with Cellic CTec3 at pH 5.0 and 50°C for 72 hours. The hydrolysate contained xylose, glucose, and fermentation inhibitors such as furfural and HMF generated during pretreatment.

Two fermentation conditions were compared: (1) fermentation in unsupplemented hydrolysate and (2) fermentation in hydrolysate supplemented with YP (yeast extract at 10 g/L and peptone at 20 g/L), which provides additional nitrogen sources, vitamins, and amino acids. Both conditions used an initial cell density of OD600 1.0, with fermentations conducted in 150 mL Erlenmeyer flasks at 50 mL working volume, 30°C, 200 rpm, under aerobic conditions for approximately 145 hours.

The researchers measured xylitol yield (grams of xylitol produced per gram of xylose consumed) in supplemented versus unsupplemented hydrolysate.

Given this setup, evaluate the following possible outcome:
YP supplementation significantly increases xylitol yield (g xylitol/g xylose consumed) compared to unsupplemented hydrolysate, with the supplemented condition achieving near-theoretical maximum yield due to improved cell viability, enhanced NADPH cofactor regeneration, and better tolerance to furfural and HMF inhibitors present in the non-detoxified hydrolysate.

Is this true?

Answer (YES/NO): NO